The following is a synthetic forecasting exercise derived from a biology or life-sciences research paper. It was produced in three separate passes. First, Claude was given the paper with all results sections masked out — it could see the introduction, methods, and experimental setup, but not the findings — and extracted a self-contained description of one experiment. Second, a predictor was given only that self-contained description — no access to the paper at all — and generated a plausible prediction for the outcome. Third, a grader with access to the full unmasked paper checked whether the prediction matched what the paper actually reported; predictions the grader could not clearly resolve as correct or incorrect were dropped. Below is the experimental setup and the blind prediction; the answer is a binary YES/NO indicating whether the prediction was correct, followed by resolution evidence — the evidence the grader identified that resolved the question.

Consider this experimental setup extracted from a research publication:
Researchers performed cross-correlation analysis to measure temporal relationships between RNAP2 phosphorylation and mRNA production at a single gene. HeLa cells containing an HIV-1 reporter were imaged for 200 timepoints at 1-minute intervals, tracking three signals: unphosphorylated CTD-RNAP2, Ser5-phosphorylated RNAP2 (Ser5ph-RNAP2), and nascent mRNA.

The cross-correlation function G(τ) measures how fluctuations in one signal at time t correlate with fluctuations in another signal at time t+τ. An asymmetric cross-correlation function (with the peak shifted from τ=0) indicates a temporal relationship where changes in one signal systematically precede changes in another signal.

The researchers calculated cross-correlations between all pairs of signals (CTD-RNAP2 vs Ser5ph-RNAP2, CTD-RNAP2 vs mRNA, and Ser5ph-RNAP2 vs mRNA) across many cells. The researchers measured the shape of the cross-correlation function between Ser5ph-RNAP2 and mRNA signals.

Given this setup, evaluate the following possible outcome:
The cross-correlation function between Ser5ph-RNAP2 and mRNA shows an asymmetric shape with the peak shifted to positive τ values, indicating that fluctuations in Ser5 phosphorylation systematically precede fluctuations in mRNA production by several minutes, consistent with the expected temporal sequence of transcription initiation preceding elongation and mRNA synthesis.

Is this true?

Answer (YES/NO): NO